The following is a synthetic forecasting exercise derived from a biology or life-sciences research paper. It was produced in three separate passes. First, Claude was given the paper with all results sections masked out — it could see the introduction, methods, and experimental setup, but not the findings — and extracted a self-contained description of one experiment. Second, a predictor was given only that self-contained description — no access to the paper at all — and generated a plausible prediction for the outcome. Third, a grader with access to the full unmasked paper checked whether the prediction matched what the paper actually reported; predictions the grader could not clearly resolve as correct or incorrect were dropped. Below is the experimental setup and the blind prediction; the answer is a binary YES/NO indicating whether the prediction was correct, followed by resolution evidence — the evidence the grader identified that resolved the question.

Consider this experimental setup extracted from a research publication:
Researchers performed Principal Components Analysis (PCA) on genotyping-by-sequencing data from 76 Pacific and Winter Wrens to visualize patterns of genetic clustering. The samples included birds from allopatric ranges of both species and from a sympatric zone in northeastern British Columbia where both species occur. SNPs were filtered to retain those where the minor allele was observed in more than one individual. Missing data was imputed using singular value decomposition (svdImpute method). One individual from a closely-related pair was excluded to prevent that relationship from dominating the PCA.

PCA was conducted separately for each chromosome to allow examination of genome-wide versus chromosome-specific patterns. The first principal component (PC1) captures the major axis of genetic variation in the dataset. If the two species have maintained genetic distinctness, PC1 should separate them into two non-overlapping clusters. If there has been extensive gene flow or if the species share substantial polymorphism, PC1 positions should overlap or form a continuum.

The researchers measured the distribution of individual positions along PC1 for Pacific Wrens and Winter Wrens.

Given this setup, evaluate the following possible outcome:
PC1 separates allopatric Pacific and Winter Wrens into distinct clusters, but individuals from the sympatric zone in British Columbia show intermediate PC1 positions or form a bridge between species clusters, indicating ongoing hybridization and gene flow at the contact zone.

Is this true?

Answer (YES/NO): NO